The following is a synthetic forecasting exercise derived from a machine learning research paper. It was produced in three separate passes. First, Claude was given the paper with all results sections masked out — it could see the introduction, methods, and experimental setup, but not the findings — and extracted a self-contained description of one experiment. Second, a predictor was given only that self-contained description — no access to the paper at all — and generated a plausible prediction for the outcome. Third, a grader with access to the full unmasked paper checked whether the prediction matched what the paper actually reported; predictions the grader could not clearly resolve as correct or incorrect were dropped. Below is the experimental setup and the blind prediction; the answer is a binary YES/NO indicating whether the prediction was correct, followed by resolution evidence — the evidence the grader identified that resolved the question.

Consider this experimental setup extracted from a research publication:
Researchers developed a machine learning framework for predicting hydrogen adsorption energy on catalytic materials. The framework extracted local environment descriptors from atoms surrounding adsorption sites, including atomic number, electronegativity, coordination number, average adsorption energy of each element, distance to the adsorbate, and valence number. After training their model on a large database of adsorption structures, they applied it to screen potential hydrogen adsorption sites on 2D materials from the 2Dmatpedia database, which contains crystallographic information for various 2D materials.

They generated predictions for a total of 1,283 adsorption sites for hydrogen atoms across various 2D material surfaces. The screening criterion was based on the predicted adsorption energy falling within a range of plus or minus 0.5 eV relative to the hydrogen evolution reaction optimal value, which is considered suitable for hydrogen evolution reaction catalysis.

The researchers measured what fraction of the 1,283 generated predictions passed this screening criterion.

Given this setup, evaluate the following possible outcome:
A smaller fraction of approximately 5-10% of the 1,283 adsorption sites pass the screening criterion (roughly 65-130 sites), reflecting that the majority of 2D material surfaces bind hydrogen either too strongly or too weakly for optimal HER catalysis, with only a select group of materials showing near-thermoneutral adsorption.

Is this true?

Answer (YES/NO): NO